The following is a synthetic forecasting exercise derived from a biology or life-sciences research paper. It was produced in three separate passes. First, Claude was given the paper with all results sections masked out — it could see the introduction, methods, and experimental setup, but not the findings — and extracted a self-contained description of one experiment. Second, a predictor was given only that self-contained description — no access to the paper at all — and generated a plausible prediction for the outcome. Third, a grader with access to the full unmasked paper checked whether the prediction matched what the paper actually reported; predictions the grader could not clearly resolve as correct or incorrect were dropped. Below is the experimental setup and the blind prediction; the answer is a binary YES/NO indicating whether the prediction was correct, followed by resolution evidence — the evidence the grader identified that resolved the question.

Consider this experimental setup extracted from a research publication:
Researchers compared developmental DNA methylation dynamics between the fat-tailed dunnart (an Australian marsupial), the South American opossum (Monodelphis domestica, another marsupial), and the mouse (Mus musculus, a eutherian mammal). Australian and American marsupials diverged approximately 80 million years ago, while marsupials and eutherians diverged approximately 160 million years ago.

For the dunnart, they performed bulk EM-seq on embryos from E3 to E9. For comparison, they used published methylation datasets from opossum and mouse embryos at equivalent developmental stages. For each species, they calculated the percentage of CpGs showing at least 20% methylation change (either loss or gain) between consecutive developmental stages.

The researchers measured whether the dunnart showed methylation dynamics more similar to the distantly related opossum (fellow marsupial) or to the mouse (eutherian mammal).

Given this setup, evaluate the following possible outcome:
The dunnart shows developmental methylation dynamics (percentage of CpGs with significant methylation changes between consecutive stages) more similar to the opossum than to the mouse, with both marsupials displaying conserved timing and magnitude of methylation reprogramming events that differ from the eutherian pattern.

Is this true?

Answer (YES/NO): NO